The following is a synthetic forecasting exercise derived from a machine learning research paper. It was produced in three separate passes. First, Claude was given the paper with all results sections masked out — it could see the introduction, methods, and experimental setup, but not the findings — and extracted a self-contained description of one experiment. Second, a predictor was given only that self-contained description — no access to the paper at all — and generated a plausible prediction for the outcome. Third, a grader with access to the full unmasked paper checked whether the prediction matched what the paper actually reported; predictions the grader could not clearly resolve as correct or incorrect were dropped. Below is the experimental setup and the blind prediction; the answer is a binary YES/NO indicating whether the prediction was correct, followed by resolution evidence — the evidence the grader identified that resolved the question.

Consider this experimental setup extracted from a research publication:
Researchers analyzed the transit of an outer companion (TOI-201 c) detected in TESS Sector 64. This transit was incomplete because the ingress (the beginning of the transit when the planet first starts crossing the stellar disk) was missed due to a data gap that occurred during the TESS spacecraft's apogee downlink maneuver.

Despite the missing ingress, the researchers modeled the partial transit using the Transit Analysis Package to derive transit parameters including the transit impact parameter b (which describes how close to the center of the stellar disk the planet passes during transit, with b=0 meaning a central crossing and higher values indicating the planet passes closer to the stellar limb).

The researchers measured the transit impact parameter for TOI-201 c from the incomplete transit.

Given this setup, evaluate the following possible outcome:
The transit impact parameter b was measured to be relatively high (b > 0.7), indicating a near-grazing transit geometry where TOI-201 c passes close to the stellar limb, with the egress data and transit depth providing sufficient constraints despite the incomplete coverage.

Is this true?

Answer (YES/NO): NO